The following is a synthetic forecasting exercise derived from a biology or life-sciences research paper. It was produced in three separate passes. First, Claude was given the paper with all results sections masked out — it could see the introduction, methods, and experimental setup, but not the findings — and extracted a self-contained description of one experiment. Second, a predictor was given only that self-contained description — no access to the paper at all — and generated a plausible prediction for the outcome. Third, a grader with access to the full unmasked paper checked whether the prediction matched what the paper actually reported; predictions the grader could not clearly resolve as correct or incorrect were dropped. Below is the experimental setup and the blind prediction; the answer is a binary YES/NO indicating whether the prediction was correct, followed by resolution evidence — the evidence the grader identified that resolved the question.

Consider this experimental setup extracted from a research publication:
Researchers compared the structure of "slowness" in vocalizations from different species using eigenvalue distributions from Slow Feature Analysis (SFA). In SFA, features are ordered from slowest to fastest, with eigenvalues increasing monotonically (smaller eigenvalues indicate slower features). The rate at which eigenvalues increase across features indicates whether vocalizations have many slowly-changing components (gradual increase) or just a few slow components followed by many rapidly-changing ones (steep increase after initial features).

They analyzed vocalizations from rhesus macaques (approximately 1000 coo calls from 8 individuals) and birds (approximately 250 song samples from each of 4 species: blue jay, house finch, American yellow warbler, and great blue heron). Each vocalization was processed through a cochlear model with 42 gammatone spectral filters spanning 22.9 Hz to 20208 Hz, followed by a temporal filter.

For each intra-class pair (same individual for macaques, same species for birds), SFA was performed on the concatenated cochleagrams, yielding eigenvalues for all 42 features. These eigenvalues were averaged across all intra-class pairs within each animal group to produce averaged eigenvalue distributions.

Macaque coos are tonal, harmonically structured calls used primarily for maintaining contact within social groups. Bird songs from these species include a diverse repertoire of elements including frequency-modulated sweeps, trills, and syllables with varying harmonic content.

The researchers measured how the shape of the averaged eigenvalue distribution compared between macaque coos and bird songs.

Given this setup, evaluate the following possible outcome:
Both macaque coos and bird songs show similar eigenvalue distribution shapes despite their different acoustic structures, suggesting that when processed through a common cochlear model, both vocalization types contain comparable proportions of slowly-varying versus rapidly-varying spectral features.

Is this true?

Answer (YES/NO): YES